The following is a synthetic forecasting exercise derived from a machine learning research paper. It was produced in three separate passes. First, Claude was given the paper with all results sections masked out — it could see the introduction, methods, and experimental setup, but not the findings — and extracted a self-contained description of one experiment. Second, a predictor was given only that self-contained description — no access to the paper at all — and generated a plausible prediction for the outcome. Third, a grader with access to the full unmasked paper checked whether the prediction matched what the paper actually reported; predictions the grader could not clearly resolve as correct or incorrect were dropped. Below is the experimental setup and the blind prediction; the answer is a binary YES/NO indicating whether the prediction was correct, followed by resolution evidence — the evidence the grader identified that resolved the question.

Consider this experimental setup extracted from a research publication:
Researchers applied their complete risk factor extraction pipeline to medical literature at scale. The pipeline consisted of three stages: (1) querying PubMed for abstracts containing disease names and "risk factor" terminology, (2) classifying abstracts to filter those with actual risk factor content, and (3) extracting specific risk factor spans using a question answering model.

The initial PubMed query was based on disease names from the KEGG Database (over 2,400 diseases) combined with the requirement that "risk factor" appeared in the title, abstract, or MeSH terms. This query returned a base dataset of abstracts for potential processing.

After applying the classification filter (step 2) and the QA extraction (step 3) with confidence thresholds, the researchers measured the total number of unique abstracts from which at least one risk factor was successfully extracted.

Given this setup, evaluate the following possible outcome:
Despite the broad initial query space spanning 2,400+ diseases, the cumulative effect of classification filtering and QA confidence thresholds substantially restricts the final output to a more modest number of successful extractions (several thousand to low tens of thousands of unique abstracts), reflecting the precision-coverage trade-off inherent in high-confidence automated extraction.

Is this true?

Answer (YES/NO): NO